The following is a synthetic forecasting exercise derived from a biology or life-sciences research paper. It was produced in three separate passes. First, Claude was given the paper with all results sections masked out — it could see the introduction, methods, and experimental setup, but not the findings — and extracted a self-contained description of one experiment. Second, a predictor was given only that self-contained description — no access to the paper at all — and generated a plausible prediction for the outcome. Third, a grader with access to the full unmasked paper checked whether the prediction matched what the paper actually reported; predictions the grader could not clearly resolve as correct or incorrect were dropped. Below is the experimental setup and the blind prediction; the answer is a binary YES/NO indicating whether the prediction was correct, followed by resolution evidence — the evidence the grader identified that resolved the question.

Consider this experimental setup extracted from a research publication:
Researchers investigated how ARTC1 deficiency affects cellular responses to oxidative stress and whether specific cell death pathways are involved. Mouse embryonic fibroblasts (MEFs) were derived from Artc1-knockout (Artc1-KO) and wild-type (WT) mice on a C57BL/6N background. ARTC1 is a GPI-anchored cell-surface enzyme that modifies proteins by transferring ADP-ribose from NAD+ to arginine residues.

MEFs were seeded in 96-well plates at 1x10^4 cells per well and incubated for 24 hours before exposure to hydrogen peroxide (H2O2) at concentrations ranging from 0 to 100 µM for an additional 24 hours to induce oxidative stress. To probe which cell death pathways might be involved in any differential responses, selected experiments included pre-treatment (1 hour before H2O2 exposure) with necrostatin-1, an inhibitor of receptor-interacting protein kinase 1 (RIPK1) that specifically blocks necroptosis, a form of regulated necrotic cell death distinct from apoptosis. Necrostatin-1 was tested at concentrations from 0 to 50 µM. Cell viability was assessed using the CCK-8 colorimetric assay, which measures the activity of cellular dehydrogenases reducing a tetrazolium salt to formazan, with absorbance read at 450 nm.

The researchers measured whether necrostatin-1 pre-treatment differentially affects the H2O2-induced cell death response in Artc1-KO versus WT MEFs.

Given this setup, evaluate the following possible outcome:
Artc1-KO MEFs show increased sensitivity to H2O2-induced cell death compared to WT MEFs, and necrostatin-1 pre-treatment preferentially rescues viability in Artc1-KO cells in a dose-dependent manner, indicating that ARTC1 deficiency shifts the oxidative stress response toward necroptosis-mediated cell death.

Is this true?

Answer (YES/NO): YES